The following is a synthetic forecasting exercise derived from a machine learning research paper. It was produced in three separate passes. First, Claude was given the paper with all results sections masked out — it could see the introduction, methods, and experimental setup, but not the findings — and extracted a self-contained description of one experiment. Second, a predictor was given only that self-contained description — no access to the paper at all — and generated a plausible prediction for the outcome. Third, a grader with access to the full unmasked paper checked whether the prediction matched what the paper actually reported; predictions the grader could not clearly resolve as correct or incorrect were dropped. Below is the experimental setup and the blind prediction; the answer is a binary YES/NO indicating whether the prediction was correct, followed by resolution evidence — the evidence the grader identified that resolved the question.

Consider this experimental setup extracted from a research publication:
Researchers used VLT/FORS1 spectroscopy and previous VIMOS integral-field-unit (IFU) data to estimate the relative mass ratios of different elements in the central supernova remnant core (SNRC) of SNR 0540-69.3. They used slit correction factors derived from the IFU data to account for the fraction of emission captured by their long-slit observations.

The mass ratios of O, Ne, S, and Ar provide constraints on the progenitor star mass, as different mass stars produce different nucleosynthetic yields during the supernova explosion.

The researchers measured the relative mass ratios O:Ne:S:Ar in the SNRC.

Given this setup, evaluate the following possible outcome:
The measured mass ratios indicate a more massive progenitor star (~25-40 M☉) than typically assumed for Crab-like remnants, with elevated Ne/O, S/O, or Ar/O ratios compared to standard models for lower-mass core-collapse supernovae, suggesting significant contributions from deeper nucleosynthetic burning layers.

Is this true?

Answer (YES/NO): NO